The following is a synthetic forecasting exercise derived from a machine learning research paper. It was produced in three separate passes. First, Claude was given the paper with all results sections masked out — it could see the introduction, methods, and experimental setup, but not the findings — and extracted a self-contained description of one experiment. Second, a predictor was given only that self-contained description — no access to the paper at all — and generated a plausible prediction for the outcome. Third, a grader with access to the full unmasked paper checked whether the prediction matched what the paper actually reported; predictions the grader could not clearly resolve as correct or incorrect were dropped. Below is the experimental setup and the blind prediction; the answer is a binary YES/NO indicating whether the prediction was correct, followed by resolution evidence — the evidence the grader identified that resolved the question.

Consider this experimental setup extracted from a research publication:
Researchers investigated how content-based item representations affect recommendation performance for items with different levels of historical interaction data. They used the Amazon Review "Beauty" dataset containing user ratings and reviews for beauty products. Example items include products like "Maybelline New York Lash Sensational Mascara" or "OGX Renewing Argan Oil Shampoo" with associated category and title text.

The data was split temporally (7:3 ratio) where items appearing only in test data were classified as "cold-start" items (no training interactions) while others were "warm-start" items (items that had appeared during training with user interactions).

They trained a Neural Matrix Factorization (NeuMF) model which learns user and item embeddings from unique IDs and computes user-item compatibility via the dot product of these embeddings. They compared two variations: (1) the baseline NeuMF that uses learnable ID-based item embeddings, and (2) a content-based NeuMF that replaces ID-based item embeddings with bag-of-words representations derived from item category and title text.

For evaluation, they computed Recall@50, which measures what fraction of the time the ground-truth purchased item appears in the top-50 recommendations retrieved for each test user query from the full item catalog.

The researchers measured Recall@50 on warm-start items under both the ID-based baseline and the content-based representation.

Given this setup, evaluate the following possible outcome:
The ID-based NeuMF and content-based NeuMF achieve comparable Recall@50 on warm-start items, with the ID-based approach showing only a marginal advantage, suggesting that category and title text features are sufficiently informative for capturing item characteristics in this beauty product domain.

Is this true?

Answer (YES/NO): NO